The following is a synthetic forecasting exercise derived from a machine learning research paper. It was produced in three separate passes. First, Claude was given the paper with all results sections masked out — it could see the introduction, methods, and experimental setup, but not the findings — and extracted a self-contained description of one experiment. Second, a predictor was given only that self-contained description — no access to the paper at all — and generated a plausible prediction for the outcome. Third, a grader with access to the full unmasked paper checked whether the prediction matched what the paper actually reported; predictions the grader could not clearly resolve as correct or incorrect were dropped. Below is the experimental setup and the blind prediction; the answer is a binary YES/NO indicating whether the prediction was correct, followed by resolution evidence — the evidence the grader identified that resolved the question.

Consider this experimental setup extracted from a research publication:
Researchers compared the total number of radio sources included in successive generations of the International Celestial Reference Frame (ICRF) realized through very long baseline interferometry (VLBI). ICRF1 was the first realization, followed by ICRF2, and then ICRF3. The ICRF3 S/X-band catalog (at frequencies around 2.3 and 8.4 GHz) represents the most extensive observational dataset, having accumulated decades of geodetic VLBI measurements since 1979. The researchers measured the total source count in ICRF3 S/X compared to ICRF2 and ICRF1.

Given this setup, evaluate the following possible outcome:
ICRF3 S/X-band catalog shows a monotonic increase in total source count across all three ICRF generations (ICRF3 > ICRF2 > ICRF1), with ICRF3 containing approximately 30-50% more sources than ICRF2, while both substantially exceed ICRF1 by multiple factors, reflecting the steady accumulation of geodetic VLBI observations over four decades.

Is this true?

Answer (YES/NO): YES